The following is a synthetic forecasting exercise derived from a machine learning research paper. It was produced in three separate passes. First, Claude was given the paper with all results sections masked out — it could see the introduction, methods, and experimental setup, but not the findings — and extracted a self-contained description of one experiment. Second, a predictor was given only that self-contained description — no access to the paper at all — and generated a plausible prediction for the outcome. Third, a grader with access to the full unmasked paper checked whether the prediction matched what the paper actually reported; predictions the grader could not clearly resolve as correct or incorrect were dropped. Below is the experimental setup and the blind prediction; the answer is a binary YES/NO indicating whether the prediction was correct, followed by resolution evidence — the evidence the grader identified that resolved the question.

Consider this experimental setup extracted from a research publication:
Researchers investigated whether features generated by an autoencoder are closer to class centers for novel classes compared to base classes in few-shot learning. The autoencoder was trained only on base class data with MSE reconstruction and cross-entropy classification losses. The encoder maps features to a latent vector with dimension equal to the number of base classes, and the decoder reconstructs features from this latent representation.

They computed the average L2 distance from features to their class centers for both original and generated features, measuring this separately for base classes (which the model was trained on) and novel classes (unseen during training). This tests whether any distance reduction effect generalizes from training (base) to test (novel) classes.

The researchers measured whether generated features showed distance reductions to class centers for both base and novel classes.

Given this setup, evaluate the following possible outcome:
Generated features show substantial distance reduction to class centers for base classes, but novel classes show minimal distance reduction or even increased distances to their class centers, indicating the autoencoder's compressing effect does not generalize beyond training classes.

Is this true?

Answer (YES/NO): NO